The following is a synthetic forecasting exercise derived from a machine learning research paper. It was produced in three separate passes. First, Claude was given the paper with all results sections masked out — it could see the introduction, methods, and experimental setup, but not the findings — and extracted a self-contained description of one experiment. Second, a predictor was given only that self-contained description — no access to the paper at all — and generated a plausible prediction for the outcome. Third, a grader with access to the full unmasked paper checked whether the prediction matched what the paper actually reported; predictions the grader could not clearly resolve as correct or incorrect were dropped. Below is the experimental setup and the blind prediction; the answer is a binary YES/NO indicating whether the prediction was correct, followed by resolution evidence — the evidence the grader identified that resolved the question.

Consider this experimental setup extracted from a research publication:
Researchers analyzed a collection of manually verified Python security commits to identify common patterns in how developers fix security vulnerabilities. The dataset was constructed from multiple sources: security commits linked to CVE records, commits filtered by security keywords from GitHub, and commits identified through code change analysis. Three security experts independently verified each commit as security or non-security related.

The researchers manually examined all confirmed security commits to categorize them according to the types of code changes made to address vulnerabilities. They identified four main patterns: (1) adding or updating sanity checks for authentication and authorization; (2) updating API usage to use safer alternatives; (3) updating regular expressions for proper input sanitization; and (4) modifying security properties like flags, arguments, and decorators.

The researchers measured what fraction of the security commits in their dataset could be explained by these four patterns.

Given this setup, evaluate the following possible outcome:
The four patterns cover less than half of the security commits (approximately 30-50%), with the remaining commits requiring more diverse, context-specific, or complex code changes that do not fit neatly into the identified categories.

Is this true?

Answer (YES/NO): NO